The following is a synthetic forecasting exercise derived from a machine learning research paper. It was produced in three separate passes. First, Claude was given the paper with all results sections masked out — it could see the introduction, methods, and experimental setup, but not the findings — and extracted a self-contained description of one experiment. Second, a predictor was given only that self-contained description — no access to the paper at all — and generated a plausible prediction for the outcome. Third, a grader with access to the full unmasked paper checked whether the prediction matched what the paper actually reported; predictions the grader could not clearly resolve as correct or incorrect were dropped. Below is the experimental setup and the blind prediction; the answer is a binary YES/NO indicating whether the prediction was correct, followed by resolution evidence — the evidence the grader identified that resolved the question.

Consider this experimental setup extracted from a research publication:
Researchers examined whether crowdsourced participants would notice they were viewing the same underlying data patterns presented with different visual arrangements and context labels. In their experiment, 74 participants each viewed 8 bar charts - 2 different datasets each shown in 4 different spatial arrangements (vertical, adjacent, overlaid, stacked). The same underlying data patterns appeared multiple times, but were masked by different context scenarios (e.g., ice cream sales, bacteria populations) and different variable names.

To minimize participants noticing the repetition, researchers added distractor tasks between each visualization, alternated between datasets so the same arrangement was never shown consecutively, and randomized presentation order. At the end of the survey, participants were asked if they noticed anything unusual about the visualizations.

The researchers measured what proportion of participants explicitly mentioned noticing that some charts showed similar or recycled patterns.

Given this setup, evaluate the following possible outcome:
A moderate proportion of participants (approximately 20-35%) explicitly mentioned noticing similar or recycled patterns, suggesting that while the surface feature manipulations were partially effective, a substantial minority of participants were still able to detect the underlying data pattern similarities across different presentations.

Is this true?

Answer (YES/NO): NO